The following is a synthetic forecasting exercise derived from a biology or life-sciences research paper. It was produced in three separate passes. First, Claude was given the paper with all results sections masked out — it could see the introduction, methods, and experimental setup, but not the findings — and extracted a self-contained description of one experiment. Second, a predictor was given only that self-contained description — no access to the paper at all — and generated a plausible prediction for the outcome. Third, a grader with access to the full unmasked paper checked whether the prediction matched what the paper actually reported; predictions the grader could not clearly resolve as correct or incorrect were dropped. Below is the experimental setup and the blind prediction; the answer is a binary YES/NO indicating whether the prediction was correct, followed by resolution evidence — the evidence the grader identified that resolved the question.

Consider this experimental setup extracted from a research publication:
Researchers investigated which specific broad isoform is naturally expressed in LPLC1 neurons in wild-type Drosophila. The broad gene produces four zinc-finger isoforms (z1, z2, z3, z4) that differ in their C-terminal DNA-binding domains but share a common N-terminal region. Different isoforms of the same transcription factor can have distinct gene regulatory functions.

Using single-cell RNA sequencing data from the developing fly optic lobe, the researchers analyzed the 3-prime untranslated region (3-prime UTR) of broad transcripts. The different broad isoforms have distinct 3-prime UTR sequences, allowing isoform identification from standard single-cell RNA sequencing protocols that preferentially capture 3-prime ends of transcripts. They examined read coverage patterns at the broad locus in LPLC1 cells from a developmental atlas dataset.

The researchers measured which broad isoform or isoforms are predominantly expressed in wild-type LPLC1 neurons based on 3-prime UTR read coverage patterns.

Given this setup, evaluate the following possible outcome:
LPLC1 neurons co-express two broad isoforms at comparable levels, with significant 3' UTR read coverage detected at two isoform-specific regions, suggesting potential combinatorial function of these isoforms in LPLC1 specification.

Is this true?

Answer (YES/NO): NO